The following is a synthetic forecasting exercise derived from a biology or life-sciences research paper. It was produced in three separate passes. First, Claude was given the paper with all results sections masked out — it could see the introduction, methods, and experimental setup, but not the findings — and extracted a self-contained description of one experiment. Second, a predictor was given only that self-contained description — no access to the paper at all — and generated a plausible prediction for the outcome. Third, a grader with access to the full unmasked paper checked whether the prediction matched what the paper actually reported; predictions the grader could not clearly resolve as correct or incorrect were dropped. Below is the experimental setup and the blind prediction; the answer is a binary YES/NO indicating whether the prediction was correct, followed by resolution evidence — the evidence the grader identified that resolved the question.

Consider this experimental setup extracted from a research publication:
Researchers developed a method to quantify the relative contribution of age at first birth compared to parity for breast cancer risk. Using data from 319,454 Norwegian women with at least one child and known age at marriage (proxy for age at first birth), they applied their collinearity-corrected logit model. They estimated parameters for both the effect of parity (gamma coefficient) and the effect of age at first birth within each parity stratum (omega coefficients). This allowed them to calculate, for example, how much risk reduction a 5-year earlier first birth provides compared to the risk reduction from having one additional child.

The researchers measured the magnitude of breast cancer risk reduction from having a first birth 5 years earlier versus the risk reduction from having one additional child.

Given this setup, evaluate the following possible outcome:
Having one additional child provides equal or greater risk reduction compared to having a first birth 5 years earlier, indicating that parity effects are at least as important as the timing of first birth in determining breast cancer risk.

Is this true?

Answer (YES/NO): YES